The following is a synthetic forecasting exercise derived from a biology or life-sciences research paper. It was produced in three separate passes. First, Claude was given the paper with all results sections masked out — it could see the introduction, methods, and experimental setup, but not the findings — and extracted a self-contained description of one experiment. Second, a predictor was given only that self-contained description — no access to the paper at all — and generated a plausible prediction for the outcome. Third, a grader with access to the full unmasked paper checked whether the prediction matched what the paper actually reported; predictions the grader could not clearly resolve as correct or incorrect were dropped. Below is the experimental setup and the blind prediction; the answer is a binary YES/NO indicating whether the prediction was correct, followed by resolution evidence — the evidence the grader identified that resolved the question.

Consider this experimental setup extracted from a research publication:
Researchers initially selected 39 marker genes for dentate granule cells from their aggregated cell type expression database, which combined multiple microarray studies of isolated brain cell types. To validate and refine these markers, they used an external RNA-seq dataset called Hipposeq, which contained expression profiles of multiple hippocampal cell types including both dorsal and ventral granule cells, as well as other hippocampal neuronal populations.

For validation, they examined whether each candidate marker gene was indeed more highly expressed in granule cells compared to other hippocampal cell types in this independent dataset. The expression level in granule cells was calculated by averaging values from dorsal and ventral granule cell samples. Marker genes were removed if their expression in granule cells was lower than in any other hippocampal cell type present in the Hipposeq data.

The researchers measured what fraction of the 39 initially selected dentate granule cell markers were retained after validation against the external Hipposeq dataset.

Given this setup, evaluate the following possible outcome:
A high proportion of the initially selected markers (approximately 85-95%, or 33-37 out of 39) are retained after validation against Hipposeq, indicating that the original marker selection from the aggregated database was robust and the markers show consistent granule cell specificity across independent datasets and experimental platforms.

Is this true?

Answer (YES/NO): NO